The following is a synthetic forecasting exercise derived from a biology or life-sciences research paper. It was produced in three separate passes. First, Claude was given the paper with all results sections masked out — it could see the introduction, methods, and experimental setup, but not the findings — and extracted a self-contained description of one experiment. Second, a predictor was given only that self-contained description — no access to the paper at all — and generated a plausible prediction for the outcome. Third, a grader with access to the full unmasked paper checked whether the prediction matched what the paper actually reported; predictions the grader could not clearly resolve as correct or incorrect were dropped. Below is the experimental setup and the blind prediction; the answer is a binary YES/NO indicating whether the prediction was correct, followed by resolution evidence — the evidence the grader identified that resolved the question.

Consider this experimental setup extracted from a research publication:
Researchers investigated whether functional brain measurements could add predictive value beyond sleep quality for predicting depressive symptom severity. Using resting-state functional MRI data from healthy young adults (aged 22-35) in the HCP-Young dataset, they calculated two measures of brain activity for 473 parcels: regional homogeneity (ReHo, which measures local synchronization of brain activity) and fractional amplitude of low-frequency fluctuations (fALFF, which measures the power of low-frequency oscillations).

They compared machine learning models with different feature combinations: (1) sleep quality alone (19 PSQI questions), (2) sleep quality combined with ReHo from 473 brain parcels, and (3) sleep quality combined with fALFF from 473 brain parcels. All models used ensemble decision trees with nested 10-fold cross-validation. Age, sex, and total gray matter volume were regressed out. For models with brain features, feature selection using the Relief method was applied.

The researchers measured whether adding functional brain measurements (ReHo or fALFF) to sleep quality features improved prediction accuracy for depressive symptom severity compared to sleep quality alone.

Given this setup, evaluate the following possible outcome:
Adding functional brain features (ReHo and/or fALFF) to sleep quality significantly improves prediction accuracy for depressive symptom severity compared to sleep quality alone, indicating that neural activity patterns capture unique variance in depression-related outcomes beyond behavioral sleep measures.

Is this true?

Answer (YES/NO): NO